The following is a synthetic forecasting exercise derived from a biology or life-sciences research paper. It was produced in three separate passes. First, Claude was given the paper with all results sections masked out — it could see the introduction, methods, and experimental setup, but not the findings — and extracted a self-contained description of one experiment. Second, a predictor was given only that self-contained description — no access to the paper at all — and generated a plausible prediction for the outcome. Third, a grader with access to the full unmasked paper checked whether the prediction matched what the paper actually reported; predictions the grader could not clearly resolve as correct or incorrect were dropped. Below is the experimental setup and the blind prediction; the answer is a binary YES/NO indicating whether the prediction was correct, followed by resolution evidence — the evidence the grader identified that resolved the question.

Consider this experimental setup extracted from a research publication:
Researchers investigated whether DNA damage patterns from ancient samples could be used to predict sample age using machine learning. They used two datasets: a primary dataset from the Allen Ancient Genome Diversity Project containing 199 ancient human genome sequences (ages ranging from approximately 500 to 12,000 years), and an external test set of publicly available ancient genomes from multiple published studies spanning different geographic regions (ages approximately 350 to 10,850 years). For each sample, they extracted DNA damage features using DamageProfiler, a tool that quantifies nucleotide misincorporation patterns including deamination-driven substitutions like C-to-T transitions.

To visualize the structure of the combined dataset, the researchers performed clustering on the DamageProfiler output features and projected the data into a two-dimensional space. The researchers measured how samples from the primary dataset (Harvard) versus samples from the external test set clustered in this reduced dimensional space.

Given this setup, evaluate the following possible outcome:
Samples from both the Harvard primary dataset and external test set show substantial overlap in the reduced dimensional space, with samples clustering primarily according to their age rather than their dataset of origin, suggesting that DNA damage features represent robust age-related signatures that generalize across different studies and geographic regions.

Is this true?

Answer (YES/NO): NO